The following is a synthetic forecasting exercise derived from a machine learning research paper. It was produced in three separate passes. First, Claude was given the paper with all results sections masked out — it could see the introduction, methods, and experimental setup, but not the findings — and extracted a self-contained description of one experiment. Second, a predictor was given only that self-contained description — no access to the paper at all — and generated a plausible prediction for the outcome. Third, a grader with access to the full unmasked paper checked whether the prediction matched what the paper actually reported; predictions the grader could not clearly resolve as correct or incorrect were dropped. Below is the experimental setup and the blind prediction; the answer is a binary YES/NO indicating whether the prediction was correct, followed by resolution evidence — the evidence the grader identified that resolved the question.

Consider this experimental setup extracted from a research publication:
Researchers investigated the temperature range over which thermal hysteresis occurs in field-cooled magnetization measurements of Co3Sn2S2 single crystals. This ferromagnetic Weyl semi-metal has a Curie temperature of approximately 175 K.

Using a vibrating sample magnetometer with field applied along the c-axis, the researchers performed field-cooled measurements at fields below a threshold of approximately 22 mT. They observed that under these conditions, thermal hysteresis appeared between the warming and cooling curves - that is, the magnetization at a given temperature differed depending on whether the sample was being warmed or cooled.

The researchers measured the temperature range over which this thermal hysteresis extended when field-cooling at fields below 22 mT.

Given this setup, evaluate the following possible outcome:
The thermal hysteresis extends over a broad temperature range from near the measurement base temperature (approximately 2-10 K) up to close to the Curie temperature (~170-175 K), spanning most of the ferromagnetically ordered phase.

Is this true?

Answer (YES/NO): NO